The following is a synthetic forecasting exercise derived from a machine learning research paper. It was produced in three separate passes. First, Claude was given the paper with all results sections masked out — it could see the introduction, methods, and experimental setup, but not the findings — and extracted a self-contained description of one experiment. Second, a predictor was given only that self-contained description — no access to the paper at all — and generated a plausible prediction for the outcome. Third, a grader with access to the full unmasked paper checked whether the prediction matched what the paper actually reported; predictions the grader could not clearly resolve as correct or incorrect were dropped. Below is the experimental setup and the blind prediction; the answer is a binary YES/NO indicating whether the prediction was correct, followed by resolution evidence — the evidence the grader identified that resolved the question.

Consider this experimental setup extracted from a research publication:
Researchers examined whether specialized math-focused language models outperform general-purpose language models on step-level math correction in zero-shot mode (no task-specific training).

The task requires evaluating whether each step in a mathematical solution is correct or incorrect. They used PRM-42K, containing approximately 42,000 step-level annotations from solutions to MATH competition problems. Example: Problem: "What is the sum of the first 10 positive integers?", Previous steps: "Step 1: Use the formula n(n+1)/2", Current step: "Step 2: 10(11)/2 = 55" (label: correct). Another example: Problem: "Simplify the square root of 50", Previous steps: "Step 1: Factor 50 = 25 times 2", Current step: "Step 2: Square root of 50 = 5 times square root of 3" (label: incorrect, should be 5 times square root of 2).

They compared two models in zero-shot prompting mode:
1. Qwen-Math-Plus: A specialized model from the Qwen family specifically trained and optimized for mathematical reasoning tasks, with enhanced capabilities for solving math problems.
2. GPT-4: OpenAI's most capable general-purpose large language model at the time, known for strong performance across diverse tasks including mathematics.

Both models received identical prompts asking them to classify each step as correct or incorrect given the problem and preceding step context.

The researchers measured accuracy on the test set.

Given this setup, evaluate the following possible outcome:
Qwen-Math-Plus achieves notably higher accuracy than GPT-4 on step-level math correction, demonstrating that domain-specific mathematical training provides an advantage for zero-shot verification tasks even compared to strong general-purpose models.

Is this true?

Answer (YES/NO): NO